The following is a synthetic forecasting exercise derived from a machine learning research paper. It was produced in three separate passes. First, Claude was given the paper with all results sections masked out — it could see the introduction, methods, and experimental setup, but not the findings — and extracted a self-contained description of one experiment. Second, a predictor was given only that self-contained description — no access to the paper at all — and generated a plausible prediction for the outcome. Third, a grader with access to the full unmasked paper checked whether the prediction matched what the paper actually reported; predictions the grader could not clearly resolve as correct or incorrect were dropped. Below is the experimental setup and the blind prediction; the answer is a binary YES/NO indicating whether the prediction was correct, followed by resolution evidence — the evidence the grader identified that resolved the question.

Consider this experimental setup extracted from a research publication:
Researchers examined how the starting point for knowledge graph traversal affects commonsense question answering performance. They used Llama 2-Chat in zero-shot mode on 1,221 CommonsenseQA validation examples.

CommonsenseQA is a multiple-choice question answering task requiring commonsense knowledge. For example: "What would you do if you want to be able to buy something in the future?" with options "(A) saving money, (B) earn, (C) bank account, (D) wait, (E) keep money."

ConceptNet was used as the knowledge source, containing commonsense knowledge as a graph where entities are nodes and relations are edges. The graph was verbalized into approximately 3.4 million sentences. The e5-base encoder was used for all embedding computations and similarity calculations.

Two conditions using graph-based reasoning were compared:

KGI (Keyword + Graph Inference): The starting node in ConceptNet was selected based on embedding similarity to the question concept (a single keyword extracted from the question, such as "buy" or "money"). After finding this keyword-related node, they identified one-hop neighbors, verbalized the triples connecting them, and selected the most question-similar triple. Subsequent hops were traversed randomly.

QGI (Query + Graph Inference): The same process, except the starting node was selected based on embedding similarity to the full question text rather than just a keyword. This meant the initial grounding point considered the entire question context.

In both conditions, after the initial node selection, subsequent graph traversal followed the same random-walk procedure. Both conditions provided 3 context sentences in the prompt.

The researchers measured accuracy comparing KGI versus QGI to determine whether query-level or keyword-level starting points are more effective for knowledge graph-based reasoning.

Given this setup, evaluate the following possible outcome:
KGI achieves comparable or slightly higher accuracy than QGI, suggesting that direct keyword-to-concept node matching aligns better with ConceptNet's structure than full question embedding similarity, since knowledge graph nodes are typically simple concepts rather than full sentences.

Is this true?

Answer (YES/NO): NO